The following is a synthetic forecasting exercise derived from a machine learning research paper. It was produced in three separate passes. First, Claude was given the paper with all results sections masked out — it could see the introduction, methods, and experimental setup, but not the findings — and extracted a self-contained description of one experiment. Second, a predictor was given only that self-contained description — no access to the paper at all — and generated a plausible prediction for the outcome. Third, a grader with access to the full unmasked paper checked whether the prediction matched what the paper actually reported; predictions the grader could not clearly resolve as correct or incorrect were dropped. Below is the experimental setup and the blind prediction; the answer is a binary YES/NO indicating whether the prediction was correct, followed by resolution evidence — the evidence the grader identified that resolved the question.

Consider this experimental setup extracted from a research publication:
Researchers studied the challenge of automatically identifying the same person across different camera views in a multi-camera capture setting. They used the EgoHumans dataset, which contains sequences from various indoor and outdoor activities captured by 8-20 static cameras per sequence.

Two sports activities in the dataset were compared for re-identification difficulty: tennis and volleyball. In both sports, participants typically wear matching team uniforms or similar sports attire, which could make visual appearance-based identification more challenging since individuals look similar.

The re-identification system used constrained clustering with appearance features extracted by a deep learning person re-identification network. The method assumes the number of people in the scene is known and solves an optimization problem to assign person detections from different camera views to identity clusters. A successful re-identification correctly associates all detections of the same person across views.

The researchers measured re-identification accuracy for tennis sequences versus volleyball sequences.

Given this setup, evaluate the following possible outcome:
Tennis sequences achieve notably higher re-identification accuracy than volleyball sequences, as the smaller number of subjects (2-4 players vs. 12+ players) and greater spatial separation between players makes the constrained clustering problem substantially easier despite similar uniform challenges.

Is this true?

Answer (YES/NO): NO